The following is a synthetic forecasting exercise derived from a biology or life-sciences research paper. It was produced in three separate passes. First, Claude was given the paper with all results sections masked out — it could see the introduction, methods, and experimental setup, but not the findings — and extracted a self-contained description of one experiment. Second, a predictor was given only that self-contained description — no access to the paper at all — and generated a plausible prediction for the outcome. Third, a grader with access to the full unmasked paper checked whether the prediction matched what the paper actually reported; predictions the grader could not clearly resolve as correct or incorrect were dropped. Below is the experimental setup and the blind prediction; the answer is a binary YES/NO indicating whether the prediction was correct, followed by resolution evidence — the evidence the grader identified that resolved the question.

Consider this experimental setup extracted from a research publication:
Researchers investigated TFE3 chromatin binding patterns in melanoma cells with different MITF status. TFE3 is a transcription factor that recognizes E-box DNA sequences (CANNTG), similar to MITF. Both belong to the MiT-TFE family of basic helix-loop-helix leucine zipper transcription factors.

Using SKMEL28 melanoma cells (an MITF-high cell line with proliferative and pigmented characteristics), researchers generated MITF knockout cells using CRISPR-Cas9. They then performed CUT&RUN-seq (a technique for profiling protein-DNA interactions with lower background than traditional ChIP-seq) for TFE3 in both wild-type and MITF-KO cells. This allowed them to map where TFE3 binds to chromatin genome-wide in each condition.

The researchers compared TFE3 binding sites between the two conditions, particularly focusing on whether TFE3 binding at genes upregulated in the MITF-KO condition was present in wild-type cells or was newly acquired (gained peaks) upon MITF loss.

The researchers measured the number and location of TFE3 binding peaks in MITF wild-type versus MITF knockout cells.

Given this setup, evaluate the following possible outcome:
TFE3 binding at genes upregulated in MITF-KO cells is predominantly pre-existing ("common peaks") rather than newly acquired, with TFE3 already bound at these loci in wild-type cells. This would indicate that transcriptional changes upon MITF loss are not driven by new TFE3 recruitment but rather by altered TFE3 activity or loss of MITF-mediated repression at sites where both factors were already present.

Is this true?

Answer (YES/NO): NO